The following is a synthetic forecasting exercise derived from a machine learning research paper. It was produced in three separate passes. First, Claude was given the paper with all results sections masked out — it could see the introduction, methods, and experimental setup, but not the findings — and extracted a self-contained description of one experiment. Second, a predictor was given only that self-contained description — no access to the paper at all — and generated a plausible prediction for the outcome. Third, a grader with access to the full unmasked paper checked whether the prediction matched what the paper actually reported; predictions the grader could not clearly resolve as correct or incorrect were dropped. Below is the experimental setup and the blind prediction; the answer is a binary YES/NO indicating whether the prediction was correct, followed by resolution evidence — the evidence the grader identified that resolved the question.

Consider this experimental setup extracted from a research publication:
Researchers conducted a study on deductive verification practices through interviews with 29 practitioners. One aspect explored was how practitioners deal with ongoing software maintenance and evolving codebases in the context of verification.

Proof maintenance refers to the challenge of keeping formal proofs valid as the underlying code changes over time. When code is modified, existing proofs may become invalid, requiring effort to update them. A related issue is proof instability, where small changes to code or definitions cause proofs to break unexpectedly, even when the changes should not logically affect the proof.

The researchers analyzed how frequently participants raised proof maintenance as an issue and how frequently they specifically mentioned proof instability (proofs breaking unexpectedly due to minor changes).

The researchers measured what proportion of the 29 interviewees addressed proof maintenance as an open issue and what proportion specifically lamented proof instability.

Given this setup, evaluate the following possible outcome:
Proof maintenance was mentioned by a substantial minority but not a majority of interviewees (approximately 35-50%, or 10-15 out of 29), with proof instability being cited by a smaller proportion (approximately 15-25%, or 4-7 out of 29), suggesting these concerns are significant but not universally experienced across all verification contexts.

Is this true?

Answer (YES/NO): NO